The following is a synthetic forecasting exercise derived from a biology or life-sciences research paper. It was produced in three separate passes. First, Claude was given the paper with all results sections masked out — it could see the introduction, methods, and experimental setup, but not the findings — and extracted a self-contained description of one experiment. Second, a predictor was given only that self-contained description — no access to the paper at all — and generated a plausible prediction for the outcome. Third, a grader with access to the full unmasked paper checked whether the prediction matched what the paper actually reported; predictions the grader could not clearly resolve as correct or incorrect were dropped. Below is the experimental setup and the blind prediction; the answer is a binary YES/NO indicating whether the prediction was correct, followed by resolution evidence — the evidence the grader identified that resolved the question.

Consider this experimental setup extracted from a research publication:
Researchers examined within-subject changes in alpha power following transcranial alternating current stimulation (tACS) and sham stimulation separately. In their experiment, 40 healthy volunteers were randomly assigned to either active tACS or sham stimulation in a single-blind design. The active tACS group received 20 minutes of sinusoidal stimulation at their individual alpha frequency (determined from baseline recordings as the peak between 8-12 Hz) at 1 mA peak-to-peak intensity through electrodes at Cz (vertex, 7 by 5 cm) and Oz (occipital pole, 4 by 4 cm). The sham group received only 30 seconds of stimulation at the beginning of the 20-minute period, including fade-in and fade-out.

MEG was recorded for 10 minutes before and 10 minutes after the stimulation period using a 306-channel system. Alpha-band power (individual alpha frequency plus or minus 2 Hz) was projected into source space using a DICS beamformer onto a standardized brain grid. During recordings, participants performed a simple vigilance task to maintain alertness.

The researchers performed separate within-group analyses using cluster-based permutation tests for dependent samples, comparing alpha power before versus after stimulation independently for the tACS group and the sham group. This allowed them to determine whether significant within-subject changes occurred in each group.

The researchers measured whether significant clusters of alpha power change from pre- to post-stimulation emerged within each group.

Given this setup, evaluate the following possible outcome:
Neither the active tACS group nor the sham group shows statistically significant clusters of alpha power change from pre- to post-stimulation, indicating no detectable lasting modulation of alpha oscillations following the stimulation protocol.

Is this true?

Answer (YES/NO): NO